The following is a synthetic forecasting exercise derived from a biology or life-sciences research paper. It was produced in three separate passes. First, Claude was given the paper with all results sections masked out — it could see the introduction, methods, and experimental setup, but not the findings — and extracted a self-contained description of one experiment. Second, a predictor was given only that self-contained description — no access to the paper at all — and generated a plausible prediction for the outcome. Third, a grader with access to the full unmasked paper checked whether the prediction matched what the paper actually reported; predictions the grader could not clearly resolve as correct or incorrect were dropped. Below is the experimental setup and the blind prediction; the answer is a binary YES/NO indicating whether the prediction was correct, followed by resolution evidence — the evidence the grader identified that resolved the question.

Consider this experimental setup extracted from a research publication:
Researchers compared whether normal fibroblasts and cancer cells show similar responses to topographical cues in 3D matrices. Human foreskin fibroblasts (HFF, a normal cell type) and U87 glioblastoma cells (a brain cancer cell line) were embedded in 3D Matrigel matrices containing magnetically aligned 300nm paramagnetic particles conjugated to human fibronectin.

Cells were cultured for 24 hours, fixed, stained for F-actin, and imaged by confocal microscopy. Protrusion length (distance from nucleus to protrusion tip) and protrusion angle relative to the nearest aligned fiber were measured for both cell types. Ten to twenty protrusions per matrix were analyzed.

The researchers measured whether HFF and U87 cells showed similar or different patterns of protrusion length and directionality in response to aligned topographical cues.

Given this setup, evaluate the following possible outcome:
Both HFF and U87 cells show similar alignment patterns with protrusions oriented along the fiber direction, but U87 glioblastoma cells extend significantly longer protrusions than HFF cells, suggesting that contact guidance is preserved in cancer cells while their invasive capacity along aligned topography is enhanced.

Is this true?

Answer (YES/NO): NO